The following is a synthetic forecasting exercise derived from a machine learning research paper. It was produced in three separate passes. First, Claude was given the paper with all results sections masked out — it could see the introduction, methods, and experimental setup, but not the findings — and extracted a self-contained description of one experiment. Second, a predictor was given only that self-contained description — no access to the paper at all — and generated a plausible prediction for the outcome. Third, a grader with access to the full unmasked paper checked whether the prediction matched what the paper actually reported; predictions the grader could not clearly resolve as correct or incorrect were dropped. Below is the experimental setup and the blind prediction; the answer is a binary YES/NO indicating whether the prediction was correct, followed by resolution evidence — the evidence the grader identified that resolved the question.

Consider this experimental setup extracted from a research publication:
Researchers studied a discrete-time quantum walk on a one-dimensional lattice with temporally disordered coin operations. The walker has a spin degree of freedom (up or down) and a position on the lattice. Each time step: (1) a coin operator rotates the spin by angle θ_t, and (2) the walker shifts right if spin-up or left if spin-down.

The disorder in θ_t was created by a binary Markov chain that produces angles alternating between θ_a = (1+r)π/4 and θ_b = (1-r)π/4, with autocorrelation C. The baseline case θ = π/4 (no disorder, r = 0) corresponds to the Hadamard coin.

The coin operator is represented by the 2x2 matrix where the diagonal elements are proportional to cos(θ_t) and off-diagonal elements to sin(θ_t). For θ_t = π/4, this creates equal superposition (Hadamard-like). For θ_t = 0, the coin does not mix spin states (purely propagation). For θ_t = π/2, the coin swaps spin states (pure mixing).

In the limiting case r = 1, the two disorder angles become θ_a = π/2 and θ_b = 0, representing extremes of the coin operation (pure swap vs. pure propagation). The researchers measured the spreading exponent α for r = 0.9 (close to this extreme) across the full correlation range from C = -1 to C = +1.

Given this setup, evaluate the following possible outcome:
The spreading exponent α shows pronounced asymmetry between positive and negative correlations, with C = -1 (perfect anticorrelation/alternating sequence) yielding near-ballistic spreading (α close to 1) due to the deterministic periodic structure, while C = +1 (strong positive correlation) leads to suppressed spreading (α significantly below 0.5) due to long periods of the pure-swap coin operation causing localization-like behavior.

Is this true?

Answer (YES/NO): NO